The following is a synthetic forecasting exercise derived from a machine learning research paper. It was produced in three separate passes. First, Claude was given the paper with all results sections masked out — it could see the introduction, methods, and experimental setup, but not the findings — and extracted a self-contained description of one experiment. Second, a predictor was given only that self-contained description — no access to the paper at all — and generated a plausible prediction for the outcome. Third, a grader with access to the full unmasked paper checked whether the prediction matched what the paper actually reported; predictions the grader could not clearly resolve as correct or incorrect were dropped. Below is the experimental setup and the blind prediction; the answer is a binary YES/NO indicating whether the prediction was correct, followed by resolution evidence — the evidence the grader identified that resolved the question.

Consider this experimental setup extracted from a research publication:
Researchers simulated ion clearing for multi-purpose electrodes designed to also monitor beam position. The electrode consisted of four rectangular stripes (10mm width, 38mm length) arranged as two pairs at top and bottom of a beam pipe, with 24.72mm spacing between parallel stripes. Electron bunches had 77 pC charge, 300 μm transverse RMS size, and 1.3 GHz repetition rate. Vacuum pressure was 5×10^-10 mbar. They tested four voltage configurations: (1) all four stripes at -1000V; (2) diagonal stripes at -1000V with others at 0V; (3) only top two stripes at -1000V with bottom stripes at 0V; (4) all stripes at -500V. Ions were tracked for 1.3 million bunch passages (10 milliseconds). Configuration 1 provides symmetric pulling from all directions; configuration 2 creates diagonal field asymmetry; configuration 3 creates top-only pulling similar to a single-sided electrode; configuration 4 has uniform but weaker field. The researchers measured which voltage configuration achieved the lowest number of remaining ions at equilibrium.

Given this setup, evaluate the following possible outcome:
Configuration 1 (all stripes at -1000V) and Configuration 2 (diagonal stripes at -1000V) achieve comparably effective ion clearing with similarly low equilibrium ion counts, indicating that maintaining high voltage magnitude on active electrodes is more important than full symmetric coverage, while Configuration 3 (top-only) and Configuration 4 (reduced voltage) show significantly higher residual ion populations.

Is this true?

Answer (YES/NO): NO